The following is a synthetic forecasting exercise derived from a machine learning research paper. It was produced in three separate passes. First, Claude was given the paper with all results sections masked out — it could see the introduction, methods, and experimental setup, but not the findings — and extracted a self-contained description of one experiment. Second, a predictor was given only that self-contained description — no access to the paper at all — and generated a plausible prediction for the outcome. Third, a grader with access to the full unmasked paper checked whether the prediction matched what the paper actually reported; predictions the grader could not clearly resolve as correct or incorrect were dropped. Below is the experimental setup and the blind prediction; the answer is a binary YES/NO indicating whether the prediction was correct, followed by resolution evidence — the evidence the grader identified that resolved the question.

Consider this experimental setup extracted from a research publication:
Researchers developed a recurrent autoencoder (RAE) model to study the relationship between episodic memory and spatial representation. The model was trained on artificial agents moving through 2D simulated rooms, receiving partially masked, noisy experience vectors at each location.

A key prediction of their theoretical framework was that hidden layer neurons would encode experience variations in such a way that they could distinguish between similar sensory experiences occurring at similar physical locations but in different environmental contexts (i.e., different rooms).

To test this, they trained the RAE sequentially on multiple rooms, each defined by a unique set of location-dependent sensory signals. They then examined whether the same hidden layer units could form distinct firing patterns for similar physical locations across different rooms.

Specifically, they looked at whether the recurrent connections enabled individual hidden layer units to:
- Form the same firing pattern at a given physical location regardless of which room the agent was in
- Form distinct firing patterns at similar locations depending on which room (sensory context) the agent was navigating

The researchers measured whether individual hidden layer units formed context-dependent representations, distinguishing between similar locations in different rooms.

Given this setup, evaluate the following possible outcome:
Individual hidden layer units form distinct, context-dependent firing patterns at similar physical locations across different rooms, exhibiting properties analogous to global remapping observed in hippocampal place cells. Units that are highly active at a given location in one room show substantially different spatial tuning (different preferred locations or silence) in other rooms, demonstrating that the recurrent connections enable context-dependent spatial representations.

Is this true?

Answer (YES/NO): YES